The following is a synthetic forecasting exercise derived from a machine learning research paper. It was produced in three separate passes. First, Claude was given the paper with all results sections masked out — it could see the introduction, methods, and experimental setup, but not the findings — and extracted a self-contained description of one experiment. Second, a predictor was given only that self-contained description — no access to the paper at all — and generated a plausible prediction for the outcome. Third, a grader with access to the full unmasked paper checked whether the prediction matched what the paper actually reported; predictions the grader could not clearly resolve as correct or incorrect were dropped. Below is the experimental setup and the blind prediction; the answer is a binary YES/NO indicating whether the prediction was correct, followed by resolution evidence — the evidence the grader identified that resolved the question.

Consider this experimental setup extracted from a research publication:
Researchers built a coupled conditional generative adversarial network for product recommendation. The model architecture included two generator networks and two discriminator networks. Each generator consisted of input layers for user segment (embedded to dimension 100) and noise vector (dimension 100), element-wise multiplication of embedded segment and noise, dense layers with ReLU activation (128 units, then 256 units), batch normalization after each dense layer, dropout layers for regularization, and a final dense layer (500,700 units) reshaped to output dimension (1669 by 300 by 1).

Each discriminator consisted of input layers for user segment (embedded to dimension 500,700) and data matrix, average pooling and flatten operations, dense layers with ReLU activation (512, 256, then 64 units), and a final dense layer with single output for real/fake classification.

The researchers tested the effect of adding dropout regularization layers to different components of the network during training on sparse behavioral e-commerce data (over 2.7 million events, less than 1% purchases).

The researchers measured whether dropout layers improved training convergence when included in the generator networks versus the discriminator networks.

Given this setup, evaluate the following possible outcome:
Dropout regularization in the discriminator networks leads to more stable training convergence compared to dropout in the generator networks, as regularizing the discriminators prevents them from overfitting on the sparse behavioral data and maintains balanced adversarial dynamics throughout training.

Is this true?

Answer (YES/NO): NO